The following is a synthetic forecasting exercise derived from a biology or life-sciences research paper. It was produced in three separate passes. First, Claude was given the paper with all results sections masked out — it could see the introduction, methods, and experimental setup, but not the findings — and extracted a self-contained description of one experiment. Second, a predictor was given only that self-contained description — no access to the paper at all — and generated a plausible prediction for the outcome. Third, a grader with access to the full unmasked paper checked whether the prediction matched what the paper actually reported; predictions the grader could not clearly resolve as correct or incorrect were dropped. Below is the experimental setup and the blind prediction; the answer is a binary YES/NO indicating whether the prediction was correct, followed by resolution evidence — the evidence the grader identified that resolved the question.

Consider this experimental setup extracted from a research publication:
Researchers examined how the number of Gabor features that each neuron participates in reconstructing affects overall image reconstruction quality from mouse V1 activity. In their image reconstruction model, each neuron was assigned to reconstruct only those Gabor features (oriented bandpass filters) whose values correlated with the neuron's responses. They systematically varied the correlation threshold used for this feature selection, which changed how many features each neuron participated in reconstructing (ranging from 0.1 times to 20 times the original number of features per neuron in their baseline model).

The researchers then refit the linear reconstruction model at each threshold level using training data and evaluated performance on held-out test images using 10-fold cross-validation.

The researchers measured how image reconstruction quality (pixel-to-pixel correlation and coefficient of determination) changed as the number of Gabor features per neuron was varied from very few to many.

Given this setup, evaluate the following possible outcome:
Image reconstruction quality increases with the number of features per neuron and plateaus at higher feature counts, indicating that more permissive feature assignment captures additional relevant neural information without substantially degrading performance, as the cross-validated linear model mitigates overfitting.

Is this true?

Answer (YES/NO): NO